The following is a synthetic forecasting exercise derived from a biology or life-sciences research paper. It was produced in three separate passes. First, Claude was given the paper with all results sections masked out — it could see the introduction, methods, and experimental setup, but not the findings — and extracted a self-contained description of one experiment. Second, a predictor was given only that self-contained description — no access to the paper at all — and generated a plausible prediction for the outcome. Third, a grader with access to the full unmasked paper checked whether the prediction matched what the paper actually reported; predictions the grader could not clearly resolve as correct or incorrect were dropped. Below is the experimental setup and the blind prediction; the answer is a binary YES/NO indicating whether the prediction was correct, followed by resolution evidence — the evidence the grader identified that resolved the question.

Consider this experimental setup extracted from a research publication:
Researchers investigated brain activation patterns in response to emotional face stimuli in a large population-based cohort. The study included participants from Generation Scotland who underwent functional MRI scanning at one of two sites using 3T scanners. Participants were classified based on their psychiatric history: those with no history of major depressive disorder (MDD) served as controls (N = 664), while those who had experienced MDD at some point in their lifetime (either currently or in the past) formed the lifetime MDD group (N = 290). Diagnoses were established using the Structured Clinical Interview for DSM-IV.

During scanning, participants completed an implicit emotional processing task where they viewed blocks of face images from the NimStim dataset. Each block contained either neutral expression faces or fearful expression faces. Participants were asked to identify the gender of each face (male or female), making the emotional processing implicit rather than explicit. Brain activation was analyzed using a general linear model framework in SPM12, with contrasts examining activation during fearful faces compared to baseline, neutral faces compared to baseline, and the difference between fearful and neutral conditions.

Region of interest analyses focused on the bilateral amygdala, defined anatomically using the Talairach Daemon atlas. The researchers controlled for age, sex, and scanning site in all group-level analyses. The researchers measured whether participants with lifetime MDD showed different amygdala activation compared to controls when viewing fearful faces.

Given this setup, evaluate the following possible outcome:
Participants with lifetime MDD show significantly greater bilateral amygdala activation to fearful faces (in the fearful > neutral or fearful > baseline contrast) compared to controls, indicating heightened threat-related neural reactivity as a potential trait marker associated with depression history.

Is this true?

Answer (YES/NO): YES